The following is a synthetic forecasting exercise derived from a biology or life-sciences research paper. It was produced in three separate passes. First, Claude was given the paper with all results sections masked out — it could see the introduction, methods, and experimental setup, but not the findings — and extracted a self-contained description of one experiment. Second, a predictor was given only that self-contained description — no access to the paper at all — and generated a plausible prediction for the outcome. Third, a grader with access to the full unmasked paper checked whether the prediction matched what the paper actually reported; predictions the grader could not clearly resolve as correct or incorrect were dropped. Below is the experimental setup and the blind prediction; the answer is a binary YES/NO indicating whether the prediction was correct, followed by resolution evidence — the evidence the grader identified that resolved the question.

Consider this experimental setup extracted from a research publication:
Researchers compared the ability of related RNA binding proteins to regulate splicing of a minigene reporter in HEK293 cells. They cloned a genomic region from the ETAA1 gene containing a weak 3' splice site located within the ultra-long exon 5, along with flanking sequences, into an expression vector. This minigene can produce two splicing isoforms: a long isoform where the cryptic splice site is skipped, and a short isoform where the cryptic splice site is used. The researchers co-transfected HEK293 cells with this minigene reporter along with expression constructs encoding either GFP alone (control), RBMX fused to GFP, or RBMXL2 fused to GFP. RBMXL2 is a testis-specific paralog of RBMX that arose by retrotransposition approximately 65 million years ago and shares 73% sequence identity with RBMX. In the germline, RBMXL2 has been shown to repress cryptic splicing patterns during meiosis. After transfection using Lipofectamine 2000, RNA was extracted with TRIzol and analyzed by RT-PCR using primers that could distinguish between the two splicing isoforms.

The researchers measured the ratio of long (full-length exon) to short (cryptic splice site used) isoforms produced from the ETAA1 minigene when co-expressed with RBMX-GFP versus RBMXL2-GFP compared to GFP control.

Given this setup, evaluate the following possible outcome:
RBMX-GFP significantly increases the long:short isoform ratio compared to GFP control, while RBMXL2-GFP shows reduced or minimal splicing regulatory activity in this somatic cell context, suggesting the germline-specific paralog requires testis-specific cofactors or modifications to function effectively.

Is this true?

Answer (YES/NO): NO